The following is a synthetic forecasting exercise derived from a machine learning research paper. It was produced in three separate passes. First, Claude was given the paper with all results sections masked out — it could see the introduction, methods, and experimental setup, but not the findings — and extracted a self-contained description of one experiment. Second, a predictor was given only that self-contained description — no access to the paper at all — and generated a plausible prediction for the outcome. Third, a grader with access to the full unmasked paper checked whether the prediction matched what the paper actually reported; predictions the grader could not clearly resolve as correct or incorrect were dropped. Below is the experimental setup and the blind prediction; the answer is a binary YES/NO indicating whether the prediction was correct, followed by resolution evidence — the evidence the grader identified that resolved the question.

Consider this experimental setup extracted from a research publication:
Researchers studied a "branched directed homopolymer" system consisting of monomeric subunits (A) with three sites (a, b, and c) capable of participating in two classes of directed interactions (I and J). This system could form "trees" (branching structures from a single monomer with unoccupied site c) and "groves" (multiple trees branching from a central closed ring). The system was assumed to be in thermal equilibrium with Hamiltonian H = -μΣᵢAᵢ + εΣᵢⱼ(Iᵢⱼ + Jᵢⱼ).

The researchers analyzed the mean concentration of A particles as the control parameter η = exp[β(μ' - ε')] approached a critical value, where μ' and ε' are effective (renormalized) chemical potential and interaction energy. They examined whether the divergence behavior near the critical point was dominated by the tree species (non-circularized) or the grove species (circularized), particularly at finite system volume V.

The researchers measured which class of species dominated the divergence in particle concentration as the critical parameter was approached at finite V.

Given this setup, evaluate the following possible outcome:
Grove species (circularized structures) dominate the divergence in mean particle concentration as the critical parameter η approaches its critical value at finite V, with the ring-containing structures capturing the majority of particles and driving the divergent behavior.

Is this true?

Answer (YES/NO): YES